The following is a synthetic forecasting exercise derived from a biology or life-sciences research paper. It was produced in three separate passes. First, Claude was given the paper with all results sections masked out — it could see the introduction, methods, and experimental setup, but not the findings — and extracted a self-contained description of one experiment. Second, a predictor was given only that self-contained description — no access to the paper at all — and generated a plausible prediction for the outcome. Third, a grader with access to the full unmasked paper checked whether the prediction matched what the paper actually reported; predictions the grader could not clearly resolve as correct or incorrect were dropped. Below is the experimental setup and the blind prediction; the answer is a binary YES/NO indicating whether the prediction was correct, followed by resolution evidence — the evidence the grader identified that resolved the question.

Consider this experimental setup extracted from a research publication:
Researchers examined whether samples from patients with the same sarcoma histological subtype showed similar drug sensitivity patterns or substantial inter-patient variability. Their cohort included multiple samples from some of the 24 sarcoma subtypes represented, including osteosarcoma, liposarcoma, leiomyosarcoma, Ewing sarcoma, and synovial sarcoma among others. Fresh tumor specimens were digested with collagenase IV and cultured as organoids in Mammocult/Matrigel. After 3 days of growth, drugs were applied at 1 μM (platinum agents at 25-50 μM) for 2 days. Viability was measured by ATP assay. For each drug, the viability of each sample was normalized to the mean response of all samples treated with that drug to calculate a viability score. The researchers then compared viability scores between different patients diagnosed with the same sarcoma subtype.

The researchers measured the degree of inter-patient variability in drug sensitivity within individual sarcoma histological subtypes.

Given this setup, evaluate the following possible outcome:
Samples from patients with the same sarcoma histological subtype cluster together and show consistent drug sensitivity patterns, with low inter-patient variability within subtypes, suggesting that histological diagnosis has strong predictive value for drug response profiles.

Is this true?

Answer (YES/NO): NO